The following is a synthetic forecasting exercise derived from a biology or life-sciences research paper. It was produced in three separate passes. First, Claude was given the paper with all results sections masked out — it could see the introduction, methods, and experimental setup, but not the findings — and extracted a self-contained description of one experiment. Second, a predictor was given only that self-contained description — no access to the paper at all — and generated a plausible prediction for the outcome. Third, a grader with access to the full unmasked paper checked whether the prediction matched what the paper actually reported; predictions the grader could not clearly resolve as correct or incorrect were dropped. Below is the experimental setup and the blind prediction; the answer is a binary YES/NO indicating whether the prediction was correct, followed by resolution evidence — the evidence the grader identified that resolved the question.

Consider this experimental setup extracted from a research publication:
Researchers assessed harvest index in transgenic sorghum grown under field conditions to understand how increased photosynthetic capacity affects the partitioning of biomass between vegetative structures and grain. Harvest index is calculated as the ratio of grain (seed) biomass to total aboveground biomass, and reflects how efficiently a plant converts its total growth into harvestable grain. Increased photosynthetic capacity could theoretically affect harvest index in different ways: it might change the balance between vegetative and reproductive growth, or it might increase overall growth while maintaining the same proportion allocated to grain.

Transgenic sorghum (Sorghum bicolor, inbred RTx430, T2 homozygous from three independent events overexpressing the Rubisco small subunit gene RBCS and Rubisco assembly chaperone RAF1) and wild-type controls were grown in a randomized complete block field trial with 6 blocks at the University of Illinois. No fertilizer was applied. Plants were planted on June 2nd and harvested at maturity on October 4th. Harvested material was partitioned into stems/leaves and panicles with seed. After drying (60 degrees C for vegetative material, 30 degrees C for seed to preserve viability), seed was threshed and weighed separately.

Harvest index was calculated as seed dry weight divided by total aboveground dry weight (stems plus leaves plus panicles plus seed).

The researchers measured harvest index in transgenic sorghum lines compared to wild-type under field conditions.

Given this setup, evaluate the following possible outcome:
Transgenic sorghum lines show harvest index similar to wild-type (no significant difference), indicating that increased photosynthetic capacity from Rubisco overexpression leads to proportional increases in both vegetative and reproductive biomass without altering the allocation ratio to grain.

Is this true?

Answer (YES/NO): NO